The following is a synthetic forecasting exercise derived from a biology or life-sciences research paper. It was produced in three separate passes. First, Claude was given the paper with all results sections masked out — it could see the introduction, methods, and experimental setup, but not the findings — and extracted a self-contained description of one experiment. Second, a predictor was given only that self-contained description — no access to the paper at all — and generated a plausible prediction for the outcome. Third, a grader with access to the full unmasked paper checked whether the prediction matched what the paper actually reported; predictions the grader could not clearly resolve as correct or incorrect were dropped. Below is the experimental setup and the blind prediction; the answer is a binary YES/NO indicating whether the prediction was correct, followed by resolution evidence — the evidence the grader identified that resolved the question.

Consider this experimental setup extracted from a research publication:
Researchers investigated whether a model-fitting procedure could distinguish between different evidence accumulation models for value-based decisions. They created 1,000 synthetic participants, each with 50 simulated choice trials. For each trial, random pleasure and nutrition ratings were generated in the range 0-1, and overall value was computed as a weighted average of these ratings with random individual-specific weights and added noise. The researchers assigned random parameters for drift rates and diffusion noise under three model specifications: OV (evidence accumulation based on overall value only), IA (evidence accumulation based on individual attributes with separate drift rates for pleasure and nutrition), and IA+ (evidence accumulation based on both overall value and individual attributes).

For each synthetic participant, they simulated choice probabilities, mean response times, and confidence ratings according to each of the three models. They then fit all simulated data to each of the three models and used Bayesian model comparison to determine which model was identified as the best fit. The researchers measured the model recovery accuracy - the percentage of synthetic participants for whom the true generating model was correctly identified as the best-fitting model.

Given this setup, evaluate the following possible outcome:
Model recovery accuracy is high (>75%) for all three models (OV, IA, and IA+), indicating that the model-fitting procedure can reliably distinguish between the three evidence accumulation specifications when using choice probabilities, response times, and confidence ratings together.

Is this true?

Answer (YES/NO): YES